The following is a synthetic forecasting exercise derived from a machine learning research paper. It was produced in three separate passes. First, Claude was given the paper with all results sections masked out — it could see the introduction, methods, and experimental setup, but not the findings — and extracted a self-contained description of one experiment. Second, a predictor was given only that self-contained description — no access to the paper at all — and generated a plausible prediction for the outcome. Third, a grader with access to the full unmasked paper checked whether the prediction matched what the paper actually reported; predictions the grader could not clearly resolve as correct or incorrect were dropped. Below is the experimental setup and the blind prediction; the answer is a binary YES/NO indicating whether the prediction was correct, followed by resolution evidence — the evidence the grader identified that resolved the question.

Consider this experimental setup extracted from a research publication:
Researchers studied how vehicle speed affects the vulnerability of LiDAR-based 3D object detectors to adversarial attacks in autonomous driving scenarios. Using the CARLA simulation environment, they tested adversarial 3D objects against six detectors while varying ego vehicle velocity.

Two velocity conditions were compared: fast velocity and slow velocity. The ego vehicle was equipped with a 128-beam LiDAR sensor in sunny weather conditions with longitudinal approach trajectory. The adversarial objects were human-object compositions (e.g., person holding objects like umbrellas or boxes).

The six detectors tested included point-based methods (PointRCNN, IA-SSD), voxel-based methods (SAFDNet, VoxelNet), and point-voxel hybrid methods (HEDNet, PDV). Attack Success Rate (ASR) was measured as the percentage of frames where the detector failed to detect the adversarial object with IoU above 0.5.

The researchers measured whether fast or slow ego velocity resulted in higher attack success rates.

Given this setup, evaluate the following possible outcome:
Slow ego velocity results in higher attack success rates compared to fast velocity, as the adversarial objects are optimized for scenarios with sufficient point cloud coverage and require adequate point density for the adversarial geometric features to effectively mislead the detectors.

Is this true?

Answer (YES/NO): NO